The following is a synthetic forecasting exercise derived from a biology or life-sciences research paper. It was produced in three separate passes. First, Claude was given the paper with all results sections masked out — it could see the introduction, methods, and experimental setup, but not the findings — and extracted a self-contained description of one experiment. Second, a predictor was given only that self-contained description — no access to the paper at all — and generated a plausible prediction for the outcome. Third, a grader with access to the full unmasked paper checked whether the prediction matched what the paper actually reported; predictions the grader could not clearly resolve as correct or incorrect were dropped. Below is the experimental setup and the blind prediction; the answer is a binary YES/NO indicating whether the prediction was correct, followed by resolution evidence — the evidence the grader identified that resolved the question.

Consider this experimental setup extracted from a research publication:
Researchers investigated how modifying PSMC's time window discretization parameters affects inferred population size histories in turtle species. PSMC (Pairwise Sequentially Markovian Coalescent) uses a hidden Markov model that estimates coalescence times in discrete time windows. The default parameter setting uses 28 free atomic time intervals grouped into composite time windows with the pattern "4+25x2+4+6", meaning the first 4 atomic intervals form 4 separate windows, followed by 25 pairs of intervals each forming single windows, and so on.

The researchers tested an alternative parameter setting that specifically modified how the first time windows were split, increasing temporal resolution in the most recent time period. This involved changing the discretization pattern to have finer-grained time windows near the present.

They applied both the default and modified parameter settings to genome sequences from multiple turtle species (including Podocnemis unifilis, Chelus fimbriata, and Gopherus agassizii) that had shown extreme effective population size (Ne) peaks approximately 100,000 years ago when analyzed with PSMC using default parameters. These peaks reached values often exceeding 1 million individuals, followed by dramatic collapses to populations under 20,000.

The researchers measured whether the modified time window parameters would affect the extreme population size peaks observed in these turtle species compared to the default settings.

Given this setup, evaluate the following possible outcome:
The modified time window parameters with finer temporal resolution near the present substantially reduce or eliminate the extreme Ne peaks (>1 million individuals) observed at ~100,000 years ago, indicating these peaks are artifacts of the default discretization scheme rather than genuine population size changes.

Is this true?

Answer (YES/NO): YES